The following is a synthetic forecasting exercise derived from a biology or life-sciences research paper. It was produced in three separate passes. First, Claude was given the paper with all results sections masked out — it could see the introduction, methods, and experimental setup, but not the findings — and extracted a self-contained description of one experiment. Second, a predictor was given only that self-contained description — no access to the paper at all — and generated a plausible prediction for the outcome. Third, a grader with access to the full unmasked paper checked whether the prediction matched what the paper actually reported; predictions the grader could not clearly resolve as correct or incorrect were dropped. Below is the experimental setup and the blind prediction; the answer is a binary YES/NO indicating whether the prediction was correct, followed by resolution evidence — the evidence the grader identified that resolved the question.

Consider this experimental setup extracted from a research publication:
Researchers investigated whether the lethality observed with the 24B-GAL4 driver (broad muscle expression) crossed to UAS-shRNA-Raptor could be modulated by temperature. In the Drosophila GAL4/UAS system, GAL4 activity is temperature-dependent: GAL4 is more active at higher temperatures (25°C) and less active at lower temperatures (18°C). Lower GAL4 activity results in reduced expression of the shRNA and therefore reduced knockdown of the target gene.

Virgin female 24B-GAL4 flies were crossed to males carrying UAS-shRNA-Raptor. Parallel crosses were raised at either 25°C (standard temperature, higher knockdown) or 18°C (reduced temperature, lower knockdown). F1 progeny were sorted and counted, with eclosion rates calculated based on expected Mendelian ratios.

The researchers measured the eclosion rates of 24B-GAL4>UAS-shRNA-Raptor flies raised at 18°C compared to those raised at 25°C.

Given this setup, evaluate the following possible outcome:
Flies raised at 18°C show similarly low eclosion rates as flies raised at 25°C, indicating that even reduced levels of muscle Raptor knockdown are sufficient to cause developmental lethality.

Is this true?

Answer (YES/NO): YES